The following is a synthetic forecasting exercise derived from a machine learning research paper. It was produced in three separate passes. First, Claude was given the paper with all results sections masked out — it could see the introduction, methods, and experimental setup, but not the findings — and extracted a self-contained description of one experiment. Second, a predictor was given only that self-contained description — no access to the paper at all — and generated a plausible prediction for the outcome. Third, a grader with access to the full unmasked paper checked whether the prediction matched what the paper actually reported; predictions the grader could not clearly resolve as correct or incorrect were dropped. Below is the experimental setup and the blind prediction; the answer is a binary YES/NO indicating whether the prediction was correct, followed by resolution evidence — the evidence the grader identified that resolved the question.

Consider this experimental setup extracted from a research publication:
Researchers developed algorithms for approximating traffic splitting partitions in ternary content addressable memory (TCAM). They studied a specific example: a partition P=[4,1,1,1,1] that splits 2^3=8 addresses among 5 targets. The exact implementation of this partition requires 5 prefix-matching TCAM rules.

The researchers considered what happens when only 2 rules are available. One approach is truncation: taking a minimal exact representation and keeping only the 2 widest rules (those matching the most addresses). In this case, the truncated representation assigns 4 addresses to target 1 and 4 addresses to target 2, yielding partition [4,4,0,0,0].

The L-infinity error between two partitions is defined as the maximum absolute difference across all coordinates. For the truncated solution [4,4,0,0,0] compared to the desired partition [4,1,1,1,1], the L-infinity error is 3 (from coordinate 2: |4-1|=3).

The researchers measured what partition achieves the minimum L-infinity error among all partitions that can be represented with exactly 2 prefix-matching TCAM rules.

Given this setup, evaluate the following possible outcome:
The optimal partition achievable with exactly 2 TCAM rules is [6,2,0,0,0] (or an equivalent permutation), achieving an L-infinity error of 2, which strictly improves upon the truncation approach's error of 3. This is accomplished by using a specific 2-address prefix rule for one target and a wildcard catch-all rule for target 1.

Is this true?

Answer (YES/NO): YES